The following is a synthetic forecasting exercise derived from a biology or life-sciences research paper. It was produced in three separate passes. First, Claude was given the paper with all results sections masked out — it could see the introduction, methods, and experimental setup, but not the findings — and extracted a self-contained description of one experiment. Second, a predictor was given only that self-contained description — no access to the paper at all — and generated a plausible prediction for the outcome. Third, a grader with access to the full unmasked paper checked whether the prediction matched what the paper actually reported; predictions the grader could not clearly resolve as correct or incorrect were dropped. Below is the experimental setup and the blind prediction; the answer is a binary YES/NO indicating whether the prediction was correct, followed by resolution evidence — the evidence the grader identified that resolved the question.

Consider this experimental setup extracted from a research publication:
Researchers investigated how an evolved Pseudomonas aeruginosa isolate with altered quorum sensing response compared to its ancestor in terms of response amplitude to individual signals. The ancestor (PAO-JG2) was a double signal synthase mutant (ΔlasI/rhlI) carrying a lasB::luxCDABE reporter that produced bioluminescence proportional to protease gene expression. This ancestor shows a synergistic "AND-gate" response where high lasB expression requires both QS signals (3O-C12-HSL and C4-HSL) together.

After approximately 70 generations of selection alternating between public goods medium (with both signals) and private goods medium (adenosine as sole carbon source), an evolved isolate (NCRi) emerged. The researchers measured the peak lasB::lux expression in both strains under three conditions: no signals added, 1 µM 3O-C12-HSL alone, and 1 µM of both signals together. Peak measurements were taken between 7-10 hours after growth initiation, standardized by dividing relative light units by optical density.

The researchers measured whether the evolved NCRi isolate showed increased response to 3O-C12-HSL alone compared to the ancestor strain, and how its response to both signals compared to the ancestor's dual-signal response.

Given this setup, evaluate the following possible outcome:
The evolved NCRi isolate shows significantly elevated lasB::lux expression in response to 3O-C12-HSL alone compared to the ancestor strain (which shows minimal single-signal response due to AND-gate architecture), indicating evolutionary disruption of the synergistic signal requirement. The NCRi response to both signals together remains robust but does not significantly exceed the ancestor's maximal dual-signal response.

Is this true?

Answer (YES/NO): NO